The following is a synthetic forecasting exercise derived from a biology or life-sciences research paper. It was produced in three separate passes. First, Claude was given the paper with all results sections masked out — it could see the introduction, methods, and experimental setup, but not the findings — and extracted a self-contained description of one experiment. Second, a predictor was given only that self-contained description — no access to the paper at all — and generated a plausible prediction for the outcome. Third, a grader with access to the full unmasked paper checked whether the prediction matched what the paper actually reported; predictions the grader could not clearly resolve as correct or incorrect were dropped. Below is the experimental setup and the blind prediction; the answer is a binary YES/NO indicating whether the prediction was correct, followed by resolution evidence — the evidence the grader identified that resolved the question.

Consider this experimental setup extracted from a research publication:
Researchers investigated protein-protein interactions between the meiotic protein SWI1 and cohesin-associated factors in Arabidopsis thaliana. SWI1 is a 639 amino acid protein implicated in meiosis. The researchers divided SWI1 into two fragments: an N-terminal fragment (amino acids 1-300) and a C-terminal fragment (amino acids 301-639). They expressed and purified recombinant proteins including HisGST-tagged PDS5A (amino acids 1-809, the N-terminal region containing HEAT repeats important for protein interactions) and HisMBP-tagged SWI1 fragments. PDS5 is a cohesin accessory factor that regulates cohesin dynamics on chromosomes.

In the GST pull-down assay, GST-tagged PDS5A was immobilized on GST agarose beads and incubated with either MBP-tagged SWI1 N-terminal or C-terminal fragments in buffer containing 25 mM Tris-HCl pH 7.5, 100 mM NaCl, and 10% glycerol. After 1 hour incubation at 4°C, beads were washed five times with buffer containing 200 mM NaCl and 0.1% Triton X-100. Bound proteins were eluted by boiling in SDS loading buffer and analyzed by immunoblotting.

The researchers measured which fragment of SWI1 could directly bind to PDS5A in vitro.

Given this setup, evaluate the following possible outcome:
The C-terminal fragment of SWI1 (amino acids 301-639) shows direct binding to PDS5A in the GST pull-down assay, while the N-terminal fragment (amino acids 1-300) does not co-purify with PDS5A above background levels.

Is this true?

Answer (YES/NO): NO